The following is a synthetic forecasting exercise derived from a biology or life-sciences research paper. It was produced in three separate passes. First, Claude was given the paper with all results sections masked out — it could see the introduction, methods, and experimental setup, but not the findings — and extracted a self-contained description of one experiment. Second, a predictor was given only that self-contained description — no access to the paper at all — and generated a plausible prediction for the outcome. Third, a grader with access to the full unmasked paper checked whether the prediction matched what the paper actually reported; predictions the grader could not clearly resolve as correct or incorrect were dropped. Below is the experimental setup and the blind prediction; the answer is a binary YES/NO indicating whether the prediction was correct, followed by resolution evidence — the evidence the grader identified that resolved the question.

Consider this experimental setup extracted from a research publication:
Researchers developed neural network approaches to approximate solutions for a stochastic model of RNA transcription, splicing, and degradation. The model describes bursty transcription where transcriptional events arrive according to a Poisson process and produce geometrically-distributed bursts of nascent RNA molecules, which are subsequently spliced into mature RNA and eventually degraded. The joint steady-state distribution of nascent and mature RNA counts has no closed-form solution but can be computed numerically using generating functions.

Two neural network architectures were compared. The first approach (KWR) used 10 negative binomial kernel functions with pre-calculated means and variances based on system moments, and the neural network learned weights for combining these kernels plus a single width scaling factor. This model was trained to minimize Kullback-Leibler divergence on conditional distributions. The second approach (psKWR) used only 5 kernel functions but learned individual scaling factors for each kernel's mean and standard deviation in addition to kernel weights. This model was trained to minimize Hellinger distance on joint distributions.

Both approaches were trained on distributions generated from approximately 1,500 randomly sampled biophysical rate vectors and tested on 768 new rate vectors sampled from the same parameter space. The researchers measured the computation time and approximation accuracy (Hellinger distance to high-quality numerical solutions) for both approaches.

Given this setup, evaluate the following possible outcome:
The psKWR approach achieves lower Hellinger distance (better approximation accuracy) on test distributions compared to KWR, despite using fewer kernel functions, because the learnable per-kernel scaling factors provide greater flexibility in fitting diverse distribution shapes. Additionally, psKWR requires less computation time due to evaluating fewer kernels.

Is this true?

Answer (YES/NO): NO